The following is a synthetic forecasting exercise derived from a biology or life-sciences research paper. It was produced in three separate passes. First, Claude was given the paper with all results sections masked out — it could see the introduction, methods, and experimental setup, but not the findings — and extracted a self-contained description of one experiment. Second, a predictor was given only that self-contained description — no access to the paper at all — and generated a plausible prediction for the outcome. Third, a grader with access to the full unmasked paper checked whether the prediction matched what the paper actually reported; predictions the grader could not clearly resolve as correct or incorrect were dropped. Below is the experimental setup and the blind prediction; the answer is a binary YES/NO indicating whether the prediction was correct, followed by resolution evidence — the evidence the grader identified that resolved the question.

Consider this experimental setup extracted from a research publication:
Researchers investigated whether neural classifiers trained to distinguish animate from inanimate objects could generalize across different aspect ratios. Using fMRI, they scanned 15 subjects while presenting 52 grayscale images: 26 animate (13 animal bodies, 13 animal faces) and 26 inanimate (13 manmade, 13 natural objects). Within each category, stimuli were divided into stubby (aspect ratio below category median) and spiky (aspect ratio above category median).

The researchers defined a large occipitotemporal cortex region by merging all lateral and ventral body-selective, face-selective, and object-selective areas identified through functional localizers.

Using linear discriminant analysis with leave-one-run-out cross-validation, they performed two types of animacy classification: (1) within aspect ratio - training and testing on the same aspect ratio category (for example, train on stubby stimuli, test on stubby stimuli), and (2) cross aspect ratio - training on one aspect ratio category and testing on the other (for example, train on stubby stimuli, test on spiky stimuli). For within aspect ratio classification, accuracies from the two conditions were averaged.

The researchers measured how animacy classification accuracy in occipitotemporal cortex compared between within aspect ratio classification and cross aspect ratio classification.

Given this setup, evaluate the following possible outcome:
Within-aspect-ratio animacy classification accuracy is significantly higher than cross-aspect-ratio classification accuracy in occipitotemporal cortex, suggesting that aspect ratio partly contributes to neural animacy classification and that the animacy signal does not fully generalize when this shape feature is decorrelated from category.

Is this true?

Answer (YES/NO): NO